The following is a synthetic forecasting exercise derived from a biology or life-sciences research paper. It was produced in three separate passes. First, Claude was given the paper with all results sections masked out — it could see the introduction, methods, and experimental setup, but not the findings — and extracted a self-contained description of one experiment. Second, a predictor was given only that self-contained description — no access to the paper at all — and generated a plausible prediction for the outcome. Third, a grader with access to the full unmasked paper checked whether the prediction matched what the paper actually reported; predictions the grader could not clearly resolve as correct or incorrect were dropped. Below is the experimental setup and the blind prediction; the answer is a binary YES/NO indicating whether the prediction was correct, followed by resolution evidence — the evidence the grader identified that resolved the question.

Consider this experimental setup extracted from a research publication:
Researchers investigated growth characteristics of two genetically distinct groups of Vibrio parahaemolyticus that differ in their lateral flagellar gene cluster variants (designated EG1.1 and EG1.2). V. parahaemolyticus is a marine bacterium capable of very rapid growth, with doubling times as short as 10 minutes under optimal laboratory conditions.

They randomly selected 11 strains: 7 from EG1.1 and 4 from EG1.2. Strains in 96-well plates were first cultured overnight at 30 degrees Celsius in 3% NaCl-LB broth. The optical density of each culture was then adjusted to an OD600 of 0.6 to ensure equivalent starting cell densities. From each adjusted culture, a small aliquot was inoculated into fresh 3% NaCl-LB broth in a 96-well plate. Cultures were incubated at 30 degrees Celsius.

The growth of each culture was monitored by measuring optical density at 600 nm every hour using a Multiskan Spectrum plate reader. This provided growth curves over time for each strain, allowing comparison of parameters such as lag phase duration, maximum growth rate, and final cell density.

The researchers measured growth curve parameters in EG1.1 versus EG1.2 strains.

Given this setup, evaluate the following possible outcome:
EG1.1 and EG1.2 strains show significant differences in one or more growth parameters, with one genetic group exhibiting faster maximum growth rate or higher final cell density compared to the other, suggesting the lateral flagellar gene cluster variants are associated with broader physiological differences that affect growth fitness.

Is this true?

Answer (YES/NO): YES